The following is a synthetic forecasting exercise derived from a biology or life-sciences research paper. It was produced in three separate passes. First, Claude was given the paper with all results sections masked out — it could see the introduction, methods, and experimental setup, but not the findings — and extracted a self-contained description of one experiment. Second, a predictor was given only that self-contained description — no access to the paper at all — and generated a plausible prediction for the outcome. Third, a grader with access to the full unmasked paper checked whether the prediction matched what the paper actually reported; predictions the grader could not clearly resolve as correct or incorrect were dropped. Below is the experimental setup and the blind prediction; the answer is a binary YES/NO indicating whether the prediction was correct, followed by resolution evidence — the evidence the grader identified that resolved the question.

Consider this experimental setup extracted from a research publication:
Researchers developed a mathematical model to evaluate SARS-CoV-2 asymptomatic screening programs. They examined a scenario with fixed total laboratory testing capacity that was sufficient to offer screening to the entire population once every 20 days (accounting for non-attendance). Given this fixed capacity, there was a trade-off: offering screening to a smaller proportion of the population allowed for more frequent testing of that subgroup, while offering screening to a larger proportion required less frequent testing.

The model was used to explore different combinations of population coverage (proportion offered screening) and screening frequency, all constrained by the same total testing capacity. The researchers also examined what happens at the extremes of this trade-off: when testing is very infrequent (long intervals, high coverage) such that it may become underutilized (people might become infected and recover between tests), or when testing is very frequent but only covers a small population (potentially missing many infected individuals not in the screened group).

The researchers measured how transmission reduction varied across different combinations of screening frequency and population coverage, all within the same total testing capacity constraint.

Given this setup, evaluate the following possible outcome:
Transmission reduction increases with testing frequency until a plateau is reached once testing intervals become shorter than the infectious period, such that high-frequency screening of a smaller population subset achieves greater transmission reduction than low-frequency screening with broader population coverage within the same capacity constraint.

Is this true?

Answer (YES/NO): NO